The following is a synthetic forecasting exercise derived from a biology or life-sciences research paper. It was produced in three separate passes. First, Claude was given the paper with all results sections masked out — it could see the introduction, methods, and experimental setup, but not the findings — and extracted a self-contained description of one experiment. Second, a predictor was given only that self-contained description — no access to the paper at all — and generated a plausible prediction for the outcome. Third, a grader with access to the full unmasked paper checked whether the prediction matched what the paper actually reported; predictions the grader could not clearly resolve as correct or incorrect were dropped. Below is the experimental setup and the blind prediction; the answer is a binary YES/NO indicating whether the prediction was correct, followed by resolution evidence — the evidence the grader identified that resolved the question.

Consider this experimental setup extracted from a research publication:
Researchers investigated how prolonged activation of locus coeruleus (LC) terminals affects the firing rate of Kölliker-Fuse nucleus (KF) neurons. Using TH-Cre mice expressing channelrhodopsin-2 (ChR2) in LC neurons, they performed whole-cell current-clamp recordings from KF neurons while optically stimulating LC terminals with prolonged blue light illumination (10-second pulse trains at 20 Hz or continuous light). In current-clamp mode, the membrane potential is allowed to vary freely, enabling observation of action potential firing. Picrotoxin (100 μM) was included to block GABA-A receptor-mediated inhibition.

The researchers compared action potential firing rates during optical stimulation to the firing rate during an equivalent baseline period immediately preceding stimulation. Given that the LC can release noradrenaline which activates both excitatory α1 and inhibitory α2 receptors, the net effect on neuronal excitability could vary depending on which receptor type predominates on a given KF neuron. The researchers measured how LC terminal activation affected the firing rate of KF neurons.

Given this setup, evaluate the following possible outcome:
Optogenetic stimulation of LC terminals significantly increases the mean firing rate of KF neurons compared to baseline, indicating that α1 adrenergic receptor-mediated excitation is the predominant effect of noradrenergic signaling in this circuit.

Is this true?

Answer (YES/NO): NO